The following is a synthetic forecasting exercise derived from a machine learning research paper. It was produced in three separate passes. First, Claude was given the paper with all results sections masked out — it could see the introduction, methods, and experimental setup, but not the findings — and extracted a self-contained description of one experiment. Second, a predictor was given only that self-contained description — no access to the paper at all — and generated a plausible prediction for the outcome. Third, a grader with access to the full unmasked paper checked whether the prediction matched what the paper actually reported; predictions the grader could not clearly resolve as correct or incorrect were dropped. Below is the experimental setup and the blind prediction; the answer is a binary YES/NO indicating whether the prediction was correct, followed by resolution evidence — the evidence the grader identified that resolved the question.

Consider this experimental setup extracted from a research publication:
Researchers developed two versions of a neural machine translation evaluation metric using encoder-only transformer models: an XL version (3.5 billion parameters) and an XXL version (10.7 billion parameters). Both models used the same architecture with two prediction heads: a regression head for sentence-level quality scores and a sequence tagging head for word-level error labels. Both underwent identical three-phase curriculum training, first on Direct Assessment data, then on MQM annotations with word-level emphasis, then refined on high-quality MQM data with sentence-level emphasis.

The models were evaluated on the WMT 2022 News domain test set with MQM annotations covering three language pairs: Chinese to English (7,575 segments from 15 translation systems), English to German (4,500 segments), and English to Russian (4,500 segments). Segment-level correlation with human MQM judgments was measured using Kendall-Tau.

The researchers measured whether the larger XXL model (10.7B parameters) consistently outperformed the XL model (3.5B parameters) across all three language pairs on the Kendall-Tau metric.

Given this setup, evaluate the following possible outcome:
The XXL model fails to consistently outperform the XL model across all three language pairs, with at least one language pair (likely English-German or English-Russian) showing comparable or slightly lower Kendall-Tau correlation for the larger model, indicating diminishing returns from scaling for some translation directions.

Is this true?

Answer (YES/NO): NO